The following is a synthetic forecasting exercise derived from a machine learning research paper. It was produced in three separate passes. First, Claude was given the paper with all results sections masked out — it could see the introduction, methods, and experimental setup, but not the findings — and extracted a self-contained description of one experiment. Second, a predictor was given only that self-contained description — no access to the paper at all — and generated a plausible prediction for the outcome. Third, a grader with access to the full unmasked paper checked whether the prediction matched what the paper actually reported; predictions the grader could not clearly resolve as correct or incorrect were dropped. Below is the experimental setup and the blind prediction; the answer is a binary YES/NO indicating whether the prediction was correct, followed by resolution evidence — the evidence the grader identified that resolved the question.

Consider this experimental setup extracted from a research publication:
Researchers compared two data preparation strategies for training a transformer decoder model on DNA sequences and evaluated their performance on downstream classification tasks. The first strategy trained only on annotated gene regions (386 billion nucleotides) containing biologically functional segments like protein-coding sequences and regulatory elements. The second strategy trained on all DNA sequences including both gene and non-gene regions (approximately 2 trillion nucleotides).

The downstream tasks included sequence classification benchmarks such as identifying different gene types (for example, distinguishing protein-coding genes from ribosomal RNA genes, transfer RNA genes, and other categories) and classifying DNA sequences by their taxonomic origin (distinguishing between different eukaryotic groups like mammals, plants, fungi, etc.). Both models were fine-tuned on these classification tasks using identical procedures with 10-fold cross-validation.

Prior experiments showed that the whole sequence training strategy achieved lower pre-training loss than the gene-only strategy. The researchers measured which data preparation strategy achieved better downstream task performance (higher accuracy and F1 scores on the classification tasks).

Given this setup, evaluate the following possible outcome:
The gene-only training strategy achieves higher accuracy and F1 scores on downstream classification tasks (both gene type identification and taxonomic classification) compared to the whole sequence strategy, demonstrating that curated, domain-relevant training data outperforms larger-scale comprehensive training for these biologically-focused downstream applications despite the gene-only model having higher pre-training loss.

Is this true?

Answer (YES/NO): YES